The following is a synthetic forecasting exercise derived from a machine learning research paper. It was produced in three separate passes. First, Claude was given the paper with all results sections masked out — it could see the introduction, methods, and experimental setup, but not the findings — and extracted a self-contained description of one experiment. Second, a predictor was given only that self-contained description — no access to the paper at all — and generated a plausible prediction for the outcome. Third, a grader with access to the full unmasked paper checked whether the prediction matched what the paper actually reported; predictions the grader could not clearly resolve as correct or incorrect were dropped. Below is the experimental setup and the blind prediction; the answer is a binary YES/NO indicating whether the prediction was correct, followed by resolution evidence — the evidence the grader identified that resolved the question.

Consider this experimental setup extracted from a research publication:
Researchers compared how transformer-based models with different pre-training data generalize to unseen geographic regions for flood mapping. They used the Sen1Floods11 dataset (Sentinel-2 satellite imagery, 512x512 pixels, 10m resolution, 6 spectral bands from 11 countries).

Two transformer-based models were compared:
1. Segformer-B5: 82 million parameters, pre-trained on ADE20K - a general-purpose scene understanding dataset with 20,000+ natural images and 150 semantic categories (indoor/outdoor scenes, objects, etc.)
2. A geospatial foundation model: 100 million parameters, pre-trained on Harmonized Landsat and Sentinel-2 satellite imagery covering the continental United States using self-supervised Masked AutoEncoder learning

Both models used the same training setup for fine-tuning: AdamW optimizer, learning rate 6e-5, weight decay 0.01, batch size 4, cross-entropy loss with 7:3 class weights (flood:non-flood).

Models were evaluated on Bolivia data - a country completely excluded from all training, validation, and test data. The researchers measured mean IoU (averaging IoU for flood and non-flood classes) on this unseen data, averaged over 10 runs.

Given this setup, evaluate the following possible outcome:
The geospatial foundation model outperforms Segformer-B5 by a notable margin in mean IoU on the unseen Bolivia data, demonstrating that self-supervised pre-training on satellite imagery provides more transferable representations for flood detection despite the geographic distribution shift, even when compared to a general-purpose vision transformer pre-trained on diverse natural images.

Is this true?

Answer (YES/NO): NO